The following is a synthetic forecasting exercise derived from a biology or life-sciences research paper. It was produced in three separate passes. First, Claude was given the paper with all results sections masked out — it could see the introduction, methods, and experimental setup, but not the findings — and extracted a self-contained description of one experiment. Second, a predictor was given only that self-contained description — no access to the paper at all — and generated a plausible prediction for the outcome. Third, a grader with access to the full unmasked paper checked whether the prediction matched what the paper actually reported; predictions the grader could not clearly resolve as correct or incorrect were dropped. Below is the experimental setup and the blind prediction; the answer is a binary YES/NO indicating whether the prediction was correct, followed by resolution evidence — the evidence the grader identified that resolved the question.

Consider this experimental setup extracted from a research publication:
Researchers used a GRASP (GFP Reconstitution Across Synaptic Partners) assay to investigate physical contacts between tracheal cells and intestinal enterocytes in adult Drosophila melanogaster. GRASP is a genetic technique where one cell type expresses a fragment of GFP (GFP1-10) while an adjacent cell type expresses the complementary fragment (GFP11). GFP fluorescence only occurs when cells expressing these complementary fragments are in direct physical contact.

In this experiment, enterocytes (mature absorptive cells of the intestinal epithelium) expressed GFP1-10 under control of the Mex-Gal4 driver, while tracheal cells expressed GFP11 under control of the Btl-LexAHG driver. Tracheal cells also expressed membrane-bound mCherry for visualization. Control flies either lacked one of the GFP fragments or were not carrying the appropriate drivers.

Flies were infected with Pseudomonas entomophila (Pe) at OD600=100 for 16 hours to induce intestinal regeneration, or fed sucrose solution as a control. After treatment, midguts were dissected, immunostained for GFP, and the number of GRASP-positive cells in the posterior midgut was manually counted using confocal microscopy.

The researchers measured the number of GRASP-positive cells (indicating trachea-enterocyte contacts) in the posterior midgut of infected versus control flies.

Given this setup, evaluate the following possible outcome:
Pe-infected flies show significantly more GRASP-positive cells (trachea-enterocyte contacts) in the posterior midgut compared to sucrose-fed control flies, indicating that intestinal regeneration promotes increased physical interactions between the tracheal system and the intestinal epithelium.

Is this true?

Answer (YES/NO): YES